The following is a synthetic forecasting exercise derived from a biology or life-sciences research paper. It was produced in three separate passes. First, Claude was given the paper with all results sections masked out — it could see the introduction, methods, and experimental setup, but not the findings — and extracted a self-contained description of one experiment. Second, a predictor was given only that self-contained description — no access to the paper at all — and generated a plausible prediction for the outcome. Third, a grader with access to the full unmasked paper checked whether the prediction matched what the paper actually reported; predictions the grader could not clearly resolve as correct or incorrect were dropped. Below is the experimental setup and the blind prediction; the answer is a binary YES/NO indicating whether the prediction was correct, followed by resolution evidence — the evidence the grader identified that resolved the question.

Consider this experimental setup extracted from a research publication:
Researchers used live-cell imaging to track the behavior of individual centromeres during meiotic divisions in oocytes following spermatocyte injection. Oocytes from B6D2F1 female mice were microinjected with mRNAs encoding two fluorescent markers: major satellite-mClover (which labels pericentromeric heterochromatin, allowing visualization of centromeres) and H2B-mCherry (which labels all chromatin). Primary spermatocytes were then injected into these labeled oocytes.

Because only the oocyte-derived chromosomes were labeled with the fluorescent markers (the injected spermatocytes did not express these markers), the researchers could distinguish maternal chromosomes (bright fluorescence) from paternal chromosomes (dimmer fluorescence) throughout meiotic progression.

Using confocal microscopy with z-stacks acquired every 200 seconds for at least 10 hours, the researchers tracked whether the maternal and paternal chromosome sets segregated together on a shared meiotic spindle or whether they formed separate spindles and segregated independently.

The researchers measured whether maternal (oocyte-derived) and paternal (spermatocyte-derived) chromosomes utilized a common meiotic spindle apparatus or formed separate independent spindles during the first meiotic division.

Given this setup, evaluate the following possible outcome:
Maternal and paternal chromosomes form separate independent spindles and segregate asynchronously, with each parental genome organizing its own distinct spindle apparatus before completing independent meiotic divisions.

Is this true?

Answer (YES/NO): NO